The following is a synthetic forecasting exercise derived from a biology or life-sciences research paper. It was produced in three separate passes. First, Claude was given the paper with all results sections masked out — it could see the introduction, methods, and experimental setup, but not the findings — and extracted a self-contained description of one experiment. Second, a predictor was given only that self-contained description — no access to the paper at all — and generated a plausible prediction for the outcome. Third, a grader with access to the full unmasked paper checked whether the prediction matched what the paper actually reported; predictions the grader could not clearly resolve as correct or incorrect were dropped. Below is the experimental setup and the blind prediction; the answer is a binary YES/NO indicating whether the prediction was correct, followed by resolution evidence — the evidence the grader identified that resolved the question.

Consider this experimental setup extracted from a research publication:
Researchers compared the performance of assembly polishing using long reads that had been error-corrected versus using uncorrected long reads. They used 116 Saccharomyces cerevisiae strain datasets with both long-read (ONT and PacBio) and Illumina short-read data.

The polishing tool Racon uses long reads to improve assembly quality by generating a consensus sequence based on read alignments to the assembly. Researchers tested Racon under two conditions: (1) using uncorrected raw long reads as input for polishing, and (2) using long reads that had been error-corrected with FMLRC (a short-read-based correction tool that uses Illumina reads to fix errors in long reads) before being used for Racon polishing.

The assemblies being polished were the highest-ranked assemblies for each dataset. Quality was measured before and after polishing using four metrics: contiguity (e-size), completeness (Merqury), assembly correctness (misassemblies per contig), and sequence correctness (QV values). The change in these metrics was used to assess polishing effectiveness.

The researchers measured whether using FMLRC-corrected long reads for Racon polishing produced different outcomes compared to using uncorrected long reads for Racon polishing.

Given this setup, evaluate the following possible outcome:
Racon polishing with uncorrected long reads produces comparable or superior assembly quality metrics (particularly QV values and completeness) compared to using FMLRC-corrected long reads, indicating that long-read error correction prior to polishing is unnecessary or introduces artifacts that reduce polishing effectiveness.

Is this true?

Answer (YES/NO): NO